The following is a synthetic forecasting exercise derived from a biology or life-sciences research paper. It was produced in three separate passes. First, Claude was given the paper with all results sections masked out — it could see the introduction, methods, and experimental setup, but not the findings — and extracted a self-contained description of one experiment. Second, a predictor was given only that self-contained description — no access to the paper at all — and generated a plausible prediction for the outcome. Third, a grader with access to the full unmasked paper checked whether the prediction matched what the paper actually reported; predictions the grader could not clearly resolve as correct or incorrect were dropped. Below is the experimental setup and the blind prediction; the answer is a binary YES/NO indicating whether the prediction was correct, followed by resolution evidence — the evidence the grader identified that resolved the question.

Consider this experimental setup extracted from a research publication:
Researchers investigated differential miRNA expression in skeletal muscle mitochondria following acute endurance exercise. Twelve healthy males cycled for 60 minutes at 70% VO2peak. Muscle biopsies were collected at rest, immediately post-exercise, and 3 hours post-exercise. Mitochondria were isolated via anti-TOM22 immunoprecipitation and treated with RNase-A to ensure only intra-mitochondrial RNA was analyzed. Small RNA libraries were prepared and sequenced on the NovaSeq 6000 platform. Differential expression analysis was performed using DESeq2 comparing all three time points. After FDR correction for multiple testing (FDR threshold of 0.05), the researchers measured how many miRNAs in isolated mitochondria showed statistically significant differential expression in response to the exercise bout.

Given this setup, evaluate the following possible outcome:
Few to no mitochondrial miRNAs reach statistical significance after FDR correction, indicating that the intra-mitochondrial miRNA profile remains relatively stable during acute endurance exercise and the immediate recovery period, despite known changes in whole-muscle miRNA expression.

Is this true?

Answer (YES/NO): YES